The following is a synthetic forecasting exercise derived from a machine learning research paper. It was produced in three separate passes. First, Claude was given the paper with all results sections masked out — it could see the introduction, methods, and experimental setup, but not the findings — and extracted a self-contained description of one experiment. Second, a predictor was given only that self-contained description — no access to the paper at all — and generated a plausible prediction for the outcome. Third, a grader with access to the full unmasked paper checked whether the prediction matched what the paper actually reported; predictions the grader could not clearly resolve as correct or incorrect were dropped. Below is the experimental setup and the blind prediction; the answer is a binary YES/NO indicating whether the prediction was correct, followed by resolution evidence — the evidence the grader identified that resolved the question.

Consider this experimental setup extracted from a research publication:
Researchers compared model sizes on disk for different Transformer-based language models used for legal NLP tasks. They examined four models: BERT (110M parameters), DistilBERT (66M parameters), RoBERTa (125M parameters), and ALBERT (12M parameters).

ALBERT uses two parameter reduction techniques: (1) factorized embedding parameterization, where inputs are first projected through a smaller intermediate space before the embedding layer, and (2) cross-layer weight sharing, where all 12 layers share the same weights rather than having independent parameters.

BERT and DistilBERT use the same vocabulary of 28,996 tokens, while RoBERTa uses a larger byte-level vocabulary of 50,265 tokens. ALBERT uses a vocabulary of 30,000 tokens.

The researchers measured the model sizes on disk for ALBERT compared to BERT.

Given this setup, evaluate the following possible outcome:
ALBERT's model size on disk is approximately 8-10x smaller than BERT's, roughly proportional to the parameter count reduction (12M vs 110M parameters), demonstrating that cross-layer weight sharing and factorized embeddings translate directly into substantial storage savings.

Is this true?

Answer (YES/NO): YES